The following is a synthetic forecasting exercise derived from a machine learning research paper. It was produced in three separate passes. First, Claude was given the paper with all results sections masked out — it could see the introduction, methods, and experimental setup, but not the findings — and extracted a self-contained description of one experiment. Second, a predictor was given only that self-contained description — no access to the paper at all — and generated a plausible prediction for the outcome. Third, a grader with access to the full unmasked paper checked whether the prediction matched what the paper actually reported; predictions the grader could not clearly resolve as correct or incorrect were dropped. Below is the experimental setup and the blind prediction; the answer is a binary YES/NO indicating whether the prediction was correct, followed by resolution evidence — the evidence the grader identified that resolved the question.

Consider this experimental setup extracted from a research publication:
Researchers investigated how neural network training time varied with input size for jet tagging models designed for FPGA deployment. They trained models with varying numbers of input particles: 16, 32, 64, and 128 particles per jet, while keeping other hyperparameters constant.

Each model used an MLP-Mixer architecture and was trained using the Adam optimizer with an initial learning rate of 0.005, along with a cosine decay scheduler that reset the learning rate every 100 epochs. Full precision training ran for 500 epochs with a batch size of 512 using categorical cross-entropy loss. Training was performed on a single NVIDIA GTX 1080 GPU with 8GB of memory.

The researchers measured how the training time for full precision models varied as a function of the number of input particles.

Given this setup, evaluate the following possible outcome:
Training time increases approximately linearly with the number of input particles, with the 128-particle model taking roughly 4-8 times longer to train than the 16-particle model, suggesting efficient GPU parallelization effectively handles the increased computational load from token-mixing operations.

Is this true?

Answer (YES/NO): NO